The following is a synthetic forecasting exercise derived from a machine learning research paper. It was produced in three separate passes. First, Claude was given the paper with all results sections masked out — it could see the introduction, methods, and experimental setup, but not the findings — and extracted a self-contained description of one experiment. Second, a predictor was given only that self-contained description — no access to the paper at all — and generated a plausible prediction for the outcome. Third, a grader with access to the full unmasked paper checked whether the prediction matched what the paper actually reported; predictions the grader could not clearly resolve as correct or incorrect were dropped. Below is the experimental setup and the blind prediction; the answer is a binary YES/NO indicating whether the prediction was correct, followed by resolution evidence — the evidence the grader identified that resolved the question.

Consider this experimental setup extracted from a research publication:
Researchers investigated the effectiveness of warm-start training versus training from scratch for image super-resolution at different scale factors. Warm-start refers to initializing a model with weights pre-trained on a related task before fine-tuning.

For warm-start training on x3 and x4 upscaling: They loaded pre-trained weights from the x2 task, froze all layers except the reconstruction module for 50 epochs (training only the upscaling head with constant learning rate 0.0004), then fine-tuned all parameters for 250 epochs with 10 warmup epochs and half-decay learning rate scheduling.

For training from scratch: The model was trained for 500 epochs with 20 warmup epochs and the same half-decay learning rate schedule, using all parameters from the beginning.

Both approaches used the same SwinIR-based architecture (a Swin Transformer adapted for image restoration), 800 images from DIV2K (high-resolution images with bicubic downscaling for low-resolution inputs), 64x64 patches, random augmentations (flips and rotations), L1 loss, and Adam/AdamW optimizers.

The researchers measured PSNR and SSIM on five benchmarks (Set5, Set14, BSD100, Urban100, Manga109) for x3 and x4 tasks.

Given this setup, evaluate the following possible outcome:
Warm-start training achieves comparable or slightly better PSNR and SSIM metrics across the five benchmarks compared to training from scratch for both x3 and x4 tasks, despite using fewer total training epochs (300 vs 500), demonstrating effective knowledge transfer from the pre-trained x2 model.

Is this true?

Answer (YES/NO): YES